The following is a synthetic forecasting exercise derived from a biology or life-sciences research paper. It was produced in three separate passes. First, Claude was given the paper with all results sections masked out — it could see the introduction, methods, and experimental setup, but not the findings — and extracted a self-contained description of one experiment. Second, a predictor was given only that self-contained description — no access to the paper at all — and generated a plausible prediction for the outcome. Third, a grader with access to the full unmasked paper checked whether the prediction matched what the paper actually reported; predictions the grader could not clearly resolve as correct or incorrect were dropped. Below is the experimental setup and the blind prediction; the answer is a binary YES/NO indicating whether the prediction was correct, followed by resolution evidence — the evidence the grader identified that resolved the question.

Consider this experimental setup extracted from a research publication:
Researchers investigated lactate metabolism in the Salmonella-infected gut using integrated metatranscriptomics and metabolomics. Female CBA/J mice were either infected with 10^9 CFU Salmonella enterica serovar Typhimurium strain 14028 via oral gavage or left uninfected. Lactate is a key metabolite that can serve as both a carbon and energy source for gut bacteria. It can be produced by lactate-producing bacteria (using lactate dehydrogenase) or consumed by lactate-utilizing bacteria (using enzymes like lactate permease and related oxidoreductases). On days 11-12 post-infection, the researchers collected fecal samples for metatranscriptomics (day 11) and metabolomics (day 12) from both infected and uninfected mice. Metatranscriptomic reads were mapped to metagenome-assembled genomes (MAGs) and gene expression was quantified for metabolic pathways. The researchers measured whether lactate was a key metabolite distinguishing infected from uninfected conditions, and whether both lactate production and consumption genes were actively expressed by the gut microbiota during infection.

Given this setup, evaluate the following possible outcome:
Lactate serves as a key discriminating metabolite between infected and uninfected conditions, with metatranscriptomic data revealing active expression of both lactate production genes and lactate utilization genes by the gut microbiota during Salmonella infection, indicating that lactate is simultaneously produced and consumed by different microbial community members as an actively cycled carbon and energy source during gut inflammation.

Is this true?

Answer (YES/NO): YES